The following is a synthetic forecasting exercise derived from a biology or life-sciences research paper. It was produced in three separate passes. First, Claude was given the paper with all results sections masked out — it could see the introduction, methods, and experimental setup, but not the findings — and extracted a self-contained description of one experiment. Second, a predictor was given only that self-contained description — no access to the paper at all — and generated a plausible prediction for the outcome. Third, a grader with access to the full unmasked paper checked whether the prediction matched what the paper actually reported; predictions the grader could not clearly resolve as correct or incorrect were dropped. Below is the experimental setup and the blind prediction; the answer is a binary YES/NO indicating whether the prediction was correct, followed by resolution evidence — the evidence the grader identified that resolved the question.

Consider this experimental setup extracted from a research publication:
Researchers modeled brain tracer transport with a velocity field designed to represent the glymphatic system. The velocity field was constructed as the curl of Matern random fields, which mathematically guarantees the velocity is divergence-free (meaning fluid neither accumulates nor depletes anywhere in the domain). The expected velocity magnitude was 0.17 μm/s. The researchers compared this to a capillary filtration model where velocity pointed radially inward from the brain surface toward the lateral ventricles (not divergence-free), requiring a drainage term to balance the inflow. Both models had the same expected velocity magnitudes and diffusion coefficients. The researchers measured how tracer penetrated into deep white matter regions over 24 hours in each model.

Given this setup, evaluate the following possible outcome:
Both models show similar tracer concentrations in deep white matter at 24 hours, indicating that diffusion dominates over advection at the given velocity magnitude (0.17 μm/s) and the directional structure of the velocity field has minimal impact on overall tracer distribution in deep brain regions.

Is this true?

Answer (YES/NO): NO